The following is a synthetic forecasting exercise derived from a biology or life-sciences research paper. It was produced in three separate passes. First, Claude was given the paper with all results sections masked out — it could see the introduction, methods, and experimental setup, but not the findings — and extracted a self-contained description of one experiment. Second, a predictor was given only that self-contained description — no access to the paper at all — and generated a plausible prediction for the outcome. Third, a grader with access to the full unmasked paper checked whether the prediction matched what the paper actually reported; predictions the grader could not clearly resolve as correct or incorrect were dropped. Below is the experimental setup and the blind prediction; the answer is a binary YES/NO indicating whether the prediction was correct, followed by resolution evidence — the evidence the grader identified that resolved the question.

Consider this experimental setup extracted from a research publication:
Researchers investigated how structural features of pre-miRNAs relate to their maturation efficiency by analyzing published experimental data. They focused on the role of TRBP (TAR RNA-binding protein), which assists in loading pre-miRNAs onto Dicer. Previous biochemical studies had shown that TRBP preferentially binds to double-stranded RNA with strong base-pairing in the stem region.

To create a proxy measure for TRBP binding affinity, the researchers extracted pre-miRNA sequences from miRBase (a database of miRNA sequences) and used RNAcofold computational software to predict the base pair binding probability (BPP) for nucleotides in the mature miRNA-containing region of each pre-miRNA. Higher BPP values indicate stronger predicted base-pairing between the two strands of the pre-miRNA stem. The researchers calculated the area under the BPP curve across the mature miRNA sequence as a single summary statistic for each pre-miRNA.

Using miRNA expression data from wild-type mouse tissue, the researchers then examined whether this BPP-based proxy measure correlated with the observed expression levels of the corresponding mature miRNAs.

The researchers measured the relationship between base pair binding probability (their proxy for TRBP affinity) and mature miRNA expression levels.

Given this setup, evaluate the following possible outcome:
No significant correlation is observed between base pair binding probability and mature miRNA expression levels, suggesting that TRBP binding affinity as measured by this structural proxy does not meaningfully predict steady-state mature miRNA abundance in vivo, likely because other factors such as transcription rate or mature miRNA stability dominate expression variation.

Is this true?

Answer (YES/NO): NO